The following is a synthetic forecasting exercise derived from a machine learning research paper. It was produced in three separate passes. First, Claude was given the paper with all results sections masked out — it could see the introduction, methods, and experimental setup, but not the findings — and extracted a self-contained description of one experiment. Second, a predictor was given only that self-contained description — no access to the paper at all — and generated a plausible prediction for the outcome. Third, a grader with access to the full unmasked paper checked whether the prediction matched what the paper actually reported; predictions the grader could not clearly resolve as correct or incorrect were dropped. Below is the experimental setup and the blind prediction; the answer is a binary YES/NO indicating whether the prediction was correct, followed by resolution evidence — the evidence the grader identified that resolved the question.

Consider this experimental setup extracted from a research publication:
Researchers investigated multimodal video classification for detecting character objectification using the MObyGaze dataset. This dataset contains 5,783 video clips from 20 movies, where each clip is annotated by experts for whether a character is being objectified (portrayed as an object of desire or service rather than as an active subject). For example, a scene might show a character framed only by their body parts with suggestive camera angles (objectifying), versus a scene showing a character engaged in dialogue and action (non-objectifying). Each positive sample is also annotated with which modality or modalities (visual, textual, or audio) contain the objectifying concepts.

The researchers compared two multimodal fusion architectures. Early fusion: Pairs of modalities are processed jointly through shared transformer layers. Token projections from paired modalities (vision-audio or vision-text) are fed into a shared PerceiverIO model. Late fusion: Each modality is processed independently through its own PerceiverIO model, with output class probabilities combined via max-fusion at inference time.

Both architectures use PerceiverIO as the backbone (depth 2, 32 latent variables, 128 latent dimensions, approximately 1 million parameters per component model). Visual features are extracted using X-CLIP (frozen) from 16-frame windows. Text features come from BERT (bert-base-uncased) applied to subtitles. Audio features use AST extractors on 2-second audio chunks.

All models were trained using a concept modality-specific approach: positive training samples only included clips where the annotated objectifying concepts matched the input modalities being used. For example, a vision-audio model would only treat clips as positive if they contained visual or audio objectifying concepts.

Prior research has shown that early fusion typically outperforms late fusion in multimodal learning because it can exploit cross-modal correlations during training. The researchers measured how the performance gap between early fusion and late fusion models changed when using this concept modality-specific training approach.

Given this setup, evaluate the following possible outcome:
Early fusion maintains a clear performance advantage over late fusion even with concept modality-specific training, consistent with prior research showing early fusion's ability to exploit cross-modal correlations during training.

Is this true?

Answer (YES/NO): NO